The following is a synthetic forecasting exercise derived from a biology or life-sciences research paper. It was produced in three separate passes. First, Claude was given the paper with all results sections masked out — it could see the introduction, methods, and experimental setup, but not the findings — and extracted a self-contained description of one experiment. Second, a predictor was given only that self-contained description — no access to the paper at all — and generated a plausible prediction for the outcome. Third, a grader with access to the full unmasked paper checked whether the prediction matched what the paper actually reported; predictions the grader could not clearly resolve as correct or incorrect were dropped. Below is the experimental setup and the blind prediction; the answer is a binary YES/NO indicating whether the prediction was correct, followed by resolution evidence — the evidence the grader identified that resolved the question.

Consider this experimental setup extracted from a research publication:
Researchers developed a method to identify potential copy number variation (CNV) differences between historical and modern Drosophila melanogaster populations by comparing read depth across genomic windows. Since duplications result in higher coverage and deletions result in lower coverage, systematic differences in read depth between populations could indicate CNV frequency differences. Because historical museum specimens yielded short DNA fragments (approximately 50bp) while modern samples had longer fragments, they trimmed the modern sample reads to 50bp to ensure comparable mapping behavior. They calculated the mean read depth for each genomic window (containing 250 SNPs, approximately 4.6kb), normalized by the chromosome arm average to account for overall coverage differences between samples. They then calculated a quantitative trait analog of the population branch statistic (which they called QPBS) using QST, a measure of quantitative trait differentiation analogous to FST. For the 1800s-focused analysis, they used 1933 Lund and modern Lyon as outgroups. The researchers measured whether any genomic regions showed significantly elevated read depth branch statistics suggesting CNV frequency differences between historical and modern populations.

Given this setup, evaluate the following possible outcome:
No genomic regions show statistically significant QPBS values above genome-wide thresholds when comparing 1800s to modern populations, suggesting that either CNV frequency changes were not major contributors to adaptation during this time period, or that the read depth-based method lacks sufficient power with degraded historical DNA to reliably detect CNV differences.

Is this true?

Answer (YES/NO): NO